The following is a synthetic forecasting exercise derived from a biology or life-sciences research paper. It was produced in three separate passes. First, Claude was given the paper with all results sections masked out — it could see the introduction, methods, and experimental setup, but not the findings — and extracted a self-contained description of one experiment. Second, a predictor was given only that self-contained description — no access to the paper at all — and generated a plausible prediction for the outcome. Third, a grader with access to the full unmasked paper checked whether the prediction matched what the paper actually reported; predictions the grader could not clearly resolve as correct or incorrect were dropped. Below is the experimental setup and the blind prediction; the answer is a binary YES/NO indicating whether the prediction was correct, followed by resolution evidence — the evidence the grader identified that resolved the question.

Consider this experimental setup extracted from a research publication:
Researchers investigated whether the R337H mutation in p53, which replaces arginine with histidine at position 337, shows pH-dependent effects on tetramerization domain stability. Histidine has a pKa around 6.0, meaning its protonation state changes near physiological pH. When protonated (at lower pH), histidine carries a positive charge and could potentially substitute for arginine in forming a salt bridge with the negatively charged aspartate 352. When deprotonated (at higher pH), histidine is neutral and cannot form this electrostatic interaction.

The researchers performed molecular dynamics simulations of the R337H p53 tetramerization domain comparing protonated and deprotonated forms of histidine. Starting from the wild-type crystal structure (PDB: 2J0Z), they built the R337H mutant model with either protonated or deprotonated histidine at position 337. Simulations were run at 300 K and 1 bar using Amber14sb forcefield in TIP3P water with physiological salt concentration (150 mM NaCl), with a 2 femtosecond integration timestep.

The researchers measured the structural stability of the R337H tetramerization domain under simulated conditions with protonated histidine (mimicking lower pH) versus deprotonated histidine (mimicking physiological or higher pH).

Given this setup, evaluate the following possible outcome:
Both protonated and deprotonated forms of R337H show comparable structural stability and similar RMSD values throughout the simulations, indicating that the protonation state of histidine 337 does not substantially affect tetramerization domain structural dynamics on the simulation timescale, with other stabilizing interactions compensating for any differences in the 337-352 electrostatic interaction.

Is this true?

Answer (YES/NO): NO